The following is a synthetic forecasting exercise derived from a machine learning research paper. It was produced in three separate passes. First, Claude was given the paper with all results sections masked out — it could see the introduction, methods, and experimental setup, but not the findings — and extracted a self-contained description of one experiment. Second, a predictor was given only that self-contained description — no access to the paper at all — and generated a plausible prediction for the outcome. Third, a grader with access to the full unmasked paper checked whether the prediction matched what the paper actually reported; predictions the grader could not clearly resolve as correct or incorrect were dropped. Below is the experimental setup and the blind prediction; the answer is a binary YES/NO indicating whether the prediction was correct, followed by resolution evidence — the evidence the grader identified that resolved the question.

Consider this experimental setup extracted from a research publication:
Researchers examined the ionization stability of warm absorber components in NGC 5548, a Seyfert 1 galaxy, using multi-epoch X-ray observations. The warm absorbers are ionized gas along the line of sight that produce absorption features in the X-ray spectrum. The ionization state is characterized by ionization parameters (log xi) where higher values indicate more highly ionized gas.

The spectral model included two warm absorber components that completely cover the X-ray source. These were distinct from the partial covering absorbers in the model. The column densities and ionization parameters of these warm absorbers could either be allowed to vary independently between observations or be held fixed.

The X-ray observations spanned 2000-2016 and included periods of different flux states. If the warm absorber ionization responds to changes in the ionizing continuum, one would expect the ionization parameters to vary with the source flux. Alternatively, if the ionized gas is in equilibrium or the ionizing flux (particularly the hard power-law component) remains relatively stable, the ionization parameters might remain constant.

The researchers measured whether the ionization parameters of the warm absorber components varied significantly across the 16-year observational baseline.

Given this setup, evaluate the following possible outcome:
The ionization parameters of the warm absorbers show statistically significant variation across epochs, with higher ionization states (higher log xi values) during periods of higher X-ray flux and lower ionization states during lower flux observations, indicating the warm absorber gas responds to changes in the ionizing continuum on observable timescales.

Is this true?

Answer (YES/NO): NO